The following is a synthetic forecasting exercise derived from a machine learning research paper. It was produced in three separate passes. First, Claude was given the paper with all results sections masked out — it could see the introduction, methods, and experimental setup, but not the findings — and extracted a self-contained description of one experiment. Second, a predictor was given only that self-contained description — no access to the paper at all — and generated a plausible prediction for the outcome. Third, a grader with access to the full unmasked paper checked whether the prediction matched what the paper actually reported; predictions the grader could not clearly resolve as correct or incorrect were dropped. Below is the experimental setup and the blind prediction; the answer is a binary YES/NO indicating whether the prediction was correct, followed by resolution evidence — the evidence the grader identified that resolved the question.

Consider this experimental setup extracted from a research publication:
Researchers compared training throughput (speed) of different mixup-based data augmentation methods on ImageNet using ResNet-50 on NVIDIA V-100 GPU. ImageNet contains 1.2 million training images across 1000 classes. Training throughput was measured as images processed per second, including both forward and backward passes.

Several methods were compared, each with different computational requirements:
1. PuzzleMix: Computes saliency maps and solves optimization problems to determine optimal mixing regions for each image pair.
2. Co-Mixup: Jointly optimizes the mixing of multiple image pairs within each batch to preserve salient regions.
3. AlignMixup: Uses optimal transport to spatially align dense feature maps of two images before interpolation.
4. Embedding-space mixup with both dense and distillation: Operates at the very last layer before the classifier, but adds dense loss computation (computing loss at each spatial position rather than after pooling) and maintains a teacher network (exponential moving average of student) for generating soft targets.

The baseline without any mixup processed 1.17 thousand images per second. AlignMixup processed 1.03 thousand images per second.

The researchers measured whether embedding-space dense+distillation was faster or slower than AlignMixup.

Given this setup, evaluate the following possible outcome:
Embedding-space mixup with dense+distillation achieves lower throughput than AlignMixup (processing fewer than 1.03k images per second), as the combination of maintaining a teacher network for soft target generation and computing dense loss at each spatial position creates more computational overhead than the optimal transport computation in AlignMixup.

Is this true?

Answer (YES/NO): YES